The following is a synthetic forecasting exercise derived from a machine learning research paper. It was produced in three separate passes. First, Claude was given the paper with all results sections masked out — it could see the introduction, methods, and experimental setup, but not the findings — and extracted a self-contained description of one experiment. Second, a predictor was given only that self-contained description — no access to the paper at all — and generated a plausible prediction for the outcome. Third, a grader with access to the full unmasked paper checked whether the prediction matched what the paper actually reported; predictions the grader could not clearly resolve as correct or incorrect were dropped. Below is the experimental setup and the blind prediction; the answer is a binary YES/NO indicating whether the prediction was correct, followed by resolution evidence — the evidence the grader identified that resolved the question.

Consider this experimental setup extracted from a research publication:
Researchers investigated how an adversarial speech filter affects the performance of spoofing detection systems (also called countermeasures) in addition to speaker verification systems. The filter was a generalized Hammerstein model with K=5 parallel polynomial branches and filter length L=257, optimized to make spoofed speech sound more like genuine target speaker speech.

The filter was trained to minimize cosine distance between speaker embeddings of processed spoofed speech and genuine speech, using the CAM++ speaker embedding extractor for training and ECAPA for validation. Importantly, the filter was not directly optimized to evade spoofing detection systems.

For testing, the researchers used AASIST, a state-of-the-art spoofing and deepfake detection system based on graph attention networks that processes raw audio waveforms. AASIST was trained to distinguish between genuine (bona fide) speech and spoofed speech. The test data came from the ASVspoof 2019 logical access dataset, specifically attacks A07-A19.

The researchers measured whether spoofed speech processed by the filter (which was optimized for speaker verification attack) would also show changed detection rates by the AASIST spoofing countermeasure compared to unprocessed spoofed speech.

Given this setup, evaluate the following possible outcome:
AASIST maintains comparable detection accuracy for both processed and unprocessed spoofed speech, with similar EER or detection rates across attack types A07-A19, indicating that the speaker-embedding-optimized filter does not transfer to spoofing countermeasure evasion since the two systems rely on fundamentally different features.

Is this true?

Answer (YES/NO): NO